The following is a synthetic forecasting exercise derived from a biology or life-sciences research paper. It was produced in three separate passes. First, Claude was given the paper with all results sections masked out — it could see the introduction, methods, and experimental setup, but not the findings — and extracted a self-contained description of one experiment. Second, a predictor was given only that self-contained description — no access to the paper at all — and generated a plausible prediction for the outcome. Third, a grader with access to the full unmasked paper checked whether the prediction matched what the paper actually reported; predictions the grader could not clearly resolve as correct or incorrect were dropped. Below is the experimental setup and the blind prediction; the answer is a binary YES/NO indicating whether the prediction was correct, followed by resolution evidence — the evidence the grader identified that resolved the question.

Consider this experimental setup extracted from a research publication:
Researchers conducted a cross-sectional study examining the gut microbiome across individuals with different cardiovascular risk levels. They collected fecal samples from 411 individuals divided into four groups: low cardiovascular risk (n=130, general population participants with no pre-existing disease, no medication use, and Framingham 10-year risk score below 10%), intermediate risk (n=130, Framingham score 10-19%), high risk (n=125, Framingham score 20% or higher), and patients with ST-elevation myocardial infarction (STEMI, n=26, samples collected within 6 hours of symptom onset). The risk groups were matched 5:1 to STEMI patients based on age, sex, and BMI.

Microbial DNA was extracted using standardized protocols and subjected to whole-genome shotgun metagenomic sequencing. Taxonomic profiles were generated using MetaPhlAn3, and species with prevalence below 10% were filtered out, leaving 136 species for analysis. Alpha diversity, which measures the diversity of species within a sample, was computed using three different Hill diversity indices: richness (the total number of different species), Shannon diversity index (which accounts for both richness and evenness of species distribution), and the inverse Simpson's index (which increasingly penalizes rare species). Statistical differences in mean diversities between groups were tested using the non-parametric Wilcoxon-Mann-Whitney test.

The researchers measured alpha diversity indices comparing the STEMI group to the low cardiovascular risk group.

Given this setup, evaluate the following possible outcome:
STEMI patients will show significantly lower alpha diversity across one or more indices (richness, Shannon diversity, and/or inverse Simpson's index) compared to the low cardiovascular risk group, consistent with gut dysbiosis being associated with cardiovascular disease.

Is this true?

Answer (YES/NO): NO